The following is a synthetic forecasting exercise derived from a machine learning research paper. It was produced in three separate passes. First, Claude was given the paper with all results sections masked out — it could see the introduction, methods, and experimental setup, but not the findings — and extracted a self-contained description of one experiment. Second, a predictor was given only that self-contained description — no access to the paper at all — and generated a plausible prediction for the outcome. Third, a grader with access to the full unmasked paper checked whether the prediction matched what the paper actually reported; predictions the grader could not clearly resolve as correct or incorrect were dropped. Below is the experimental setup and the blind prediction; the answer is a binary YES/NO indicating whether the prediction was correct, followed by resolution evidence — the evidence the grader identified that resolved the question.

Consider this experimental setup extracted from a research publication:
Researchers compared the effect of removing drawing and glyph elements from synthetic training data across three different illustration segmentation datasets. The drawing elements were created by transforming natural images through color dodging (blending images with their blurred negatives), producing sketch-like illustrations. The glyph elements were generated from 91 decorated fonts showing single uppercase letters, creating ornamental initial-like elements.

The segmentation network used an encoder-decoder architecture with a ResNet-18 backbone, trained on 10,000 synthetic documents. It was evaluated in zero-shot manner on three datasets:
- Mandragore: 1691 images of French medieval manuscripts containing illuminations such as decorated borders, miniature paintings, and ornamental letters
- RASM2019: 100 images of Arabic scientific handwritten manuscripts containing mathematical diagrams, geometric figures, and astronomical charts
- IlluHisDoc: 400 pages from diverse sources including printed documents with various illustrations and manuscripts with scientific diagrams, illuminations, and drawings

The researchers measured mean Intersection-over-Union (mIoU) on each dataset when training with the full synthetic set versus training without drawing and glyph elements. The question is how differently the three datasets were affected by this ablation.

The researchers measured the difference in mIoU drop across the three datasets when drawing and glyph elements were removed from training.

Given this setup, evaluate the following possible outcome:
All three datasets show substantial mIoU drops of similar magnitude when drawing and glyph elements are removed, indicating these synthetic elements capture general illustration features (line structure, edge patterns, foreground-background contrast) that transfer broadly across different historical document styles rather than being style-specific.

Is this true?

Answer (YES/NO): NO